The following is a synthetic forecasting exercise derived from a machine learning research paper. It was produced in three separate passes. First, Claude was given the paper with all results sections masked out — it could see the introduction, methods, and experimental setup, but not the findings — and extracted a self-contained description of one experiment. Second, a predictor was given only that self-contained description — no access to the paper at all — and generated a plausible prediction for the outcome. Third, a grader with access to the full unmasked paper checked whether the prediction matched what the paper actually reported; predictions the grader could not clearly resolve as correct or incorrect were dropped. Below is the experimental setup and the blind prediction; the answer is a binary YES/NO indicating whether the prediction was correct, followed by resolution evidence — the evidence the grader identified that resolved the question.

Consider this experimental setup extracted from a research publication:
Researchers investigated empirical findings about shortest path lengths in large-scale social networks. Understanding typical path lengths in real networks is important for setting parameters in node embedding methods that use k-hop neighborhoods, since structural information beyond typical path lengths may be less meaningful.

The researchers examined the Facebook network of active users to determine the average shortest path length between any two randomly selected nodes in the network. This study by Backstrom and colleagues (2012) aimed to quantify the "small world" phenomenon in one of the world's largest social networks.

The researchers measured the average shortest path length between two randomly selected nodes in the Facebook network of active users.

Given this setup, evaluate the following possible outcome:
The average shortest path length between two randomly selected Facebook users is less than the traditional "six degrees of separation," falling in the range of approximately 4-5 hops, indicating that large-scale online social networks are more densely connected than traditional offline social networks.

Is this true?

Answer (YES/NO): YES